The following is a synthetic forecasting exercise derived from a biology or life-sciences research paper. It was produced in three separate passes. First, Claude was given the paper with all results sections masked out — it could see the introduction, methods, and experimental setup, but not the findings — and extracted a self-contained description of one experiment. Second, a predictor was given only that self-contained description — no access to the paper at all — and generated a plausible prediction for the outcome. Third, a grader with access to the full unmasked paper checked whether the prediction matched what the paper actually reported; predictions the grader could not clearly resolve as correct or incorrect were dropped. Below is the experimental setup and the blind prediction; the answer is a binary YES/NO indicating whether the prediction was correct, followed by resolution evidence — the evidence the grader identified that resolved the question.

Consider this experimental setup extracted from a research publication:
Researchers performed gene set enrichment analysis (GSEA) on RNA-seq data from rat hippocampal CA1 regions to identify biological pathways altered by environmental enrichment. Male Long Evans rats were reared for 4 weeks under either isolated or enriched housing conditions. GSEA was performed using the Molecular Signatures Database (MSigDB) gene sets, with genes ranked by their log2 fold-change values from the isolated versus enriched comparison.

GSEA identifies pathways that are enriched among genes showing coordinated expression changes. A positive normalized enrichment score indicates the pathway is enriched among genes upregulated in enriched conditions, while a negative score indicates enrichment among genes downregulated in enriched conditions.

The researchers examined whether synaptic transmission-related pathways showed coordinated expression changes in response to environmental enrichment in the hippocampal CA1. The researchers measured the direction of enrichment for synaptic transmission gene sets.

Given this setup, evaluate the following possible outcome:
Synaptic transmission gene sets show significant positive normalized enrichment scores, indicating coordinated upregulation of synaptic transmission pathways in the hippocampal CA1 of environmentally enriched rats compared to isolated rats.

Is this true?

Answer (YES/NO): NO